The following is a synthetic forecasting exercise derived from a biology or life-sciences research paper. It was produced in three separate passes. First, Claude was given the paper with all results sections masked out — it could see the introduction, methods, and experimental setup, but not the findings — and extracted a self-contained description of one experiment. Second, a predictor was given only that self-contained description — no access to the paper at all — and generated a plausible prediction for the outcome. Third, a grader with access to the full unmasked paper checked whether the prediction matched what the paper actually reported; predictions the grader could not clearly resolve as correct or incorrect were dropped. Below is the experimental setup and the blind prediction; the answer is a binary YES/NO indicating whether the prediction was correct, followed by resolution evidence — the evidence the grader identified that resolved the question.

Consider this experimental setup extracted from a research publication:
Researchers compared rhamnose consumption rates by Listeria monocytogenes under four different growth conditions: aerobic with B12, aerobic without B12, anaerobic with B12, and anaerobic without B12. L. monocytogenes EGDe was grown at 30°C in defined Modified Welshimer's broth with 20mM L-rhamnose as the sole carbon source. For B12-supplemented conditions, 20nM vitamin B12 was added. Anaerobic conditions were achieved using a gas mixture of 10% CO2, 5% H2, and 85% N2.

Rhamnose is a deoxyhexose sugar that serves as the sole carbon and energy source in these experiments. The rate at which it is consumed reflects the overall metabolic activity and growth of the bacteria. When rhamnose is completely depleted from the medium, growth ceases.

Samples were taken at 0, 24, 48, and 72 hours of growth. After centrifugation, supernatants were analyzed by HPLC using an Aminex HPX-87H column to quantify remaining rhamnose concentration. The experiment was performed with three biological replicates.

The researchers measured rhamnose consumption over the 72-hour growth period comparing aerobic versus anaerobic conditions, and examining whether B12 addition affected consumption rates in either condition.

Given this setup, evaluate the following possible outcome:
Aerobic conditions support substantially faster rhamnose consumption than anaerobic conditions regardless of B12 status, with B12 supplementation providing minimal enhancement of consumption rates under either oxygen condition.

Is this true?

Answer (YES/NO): NO